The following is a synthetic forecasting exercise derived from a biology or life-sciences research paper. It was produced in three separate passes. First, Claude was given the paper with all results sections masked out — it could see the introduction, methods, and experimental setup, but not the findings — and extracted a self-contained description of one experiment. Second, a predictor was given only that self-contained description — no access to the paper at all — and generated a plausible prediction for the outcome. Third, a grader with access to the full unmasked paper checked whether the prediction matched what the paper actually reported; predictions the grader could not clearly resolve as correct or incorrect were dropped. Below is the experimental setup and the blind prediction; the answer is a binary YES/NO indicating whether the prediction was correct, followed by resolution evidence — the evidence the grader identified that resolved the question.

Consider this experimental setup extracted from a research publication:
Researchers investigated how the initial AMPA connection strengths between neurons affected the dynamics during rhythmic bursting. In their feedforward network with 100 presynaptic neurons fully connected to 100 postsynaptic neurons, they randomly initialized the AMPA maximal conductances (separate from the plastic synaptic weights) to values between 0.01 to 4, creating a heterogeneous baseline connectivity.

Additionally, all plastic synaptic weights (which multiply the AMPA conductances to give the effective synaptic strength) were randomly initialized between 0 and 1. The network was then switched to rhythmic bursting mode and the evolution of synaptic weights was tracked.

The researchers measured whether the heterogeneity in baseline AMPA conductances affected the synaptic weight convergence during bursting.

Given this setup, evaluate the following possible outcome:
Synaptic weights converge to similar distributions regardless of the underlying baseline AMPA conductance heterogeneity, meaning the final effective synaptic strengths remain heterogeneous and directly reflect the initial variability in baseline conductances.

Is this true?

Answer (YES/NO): YES